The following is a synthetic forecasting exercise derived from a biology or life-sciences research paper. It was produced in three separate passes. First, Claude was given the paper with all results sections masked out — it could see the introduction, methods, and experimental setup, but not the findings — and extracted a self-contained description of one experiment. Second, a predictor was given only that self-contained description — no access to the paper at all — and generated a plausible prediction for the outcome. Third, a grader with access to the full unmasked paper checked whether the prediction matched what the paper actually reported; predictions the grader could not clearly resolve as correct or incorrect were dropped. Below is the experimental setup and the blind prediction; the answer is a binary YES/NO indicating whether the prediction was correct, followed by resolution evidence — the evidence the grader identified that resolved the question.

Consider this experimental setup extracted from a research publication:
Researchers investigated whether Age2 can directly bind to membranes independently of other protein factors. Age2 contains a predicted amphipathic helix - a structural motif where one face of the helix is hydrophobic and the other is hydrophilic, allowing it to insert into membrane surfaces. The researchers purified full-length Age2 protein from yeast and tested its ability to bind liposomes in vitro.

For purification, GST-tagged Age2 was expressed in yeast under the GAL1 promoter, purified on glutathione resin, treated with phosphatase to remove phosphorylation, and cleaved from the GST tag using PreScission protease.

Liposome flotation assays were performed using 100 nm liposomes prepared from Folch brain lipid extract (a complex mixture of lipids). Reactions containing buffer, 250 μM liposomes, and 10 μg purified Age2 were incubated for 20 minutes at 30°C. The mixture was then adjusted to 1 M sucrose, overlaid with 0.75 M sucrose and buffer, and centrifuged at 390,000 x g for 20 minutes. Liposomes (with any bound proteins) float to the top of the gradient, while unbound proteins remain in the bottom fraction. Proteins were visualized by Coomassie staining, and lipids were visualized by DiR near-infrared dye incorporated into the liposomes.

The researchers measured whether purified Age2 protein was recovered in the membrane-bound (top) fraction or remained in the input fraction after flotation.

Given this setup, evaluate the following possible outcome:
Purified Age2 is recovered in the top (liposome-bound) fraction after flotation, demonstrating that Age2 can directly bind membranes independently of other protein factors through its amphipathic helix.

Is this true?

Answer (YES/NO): YES